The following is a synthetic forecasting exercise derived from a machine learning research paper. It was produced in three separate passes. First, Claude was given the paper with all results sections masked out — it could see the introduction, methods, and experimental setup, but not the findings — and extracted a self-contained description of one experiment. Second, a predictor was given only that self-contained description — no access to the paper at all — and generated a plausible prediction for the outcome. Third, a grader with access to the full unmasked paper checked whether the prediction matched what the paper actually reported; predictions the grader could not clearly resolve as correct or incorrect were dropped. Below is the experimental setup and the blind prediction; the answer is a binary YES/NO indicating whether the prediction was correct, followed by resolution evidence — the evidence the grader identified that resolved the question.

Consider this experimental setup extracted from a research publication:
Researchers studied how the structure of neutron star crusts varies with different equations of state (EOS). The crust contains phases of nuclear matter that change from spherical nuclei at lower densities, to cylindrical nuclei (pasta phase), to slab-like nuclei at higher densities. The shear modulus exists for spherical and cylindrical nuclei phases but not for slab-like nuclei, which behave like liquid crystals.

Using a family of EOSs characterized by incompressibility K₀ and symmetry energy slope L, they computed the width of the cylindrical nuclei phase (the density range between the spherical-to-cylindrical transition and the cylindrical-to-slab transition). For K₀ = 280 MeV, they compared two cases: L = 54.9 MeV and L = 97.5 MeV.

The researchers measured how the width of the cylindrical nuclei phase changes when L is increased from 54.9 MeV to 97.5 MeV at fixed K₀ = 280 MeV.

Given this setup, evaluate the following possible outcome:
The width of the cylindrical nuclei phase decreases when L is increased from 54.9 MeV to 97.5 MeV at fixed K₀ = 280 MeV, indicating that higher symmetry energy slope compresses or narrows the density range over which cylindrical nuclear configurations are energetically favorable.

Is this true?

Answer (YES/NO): YES